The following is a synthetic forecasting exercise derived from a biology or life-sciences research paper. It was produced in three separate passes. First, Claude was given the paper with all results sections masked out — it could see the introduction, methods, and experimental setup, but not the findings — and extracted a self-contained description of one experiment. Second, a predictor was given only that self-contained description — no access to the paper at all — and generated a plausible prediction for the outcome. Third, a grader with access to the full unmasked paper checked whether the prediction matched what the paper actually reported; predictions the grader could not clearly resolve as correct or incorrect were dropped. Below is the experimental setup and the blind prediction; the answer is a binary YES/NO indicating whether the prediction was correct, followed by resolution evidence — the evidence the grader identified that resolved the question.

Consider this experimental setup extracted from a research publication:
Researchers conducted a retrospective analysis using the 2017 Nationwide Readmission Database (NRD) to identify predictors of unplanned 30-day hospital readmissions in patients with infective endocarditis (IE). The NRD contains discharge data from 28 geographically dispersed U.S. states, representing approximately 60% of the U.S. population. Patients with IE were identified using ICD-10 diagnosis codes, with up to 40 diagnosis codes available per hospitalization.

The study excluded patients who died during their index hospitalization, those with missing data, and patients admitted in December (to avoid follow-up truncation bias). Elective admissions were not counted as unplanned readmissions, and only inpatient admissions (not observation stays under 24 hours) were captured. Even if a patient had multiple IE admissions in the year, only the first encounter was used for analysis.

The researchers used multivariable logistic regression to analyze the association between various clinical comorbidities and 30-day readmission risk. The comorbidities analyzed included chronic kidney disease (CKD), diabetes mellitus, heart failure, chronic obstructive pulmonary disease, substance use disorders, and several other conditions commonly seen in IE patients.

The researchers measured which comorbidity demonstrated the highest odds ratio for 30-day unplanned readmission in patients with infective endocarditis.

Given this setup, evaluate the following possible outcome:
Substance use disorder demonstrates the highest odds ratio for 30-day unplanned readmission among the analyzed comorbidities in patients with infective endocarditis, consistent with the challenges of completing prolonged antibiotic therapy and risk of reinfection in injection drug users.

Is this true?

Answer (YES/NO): NO